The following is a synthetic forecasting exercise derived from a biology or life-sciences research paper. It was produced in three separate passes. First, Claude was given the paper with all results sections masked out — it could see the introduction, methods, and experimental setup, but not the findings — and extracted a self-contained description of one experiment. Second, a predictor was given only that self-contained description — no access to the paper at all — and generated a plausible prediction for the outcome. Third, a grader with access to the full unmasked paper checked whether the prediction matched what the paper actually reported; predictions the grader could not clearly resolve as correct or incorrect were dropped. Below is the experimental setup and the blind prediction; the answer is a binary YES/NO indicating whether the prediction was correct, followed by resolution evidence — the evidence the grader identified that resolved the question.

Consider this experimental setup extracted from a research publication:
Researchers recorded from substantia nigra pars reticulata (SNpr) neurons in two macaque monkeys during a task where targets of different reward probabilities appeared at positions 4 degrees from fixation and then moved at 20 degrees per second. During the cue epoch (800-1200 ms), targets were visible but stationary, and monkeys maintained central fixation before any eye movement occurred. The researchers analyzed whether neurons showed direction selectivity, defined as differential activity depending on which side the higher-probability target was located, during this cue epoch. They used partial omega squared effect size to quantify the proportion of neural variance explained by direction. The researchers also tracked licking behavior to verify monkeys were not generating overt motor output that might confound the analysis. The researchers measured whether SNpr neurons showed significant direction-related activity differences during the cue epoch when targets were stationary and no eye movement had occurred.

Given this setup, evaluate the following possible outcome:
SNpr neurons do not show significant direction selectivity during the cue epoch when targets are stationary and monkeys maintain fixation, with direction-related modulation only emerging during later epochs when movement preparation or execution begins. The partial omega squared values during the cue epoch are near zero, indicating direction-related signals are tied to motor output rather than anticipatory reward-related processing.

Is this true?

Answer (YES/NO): NO